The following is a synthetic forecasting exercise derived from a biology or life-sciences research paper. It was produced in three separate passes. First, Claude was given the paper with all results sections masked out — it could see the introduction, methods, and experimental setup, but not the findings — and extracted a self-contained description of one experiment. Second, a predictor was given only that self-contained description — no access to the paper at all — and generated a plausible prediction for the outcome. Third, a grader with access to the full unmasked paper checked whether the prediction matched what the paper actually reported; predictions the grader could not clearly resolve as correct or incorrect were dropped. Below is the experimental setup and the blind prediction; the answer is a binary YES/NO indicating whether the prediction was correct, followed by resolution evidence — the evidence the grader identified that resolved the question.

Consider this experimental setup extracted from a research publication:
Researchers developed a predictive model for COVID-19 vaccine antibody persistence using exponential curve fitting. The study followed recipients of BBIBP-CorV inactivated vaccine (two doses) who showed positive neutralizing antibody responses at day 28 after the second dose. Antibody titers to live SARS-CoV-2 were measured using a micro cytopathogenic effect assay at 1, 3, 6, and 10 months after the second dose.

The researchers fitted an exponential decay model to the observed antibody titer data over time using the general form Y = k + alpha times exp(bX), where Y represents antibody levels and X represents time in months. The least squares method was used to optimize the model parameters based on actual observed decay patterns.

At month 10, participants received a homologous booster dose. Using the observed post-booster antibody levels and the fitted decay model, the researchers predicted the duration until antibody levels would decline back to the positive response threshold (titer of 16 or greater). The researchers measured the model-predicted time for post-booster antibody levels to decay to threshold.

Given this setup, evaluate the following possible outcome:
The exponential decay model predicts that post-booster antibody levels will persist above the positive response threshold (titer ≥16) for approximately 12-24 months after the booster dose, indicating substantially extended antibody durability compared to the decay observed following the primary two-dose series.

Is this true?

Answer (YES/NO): YES